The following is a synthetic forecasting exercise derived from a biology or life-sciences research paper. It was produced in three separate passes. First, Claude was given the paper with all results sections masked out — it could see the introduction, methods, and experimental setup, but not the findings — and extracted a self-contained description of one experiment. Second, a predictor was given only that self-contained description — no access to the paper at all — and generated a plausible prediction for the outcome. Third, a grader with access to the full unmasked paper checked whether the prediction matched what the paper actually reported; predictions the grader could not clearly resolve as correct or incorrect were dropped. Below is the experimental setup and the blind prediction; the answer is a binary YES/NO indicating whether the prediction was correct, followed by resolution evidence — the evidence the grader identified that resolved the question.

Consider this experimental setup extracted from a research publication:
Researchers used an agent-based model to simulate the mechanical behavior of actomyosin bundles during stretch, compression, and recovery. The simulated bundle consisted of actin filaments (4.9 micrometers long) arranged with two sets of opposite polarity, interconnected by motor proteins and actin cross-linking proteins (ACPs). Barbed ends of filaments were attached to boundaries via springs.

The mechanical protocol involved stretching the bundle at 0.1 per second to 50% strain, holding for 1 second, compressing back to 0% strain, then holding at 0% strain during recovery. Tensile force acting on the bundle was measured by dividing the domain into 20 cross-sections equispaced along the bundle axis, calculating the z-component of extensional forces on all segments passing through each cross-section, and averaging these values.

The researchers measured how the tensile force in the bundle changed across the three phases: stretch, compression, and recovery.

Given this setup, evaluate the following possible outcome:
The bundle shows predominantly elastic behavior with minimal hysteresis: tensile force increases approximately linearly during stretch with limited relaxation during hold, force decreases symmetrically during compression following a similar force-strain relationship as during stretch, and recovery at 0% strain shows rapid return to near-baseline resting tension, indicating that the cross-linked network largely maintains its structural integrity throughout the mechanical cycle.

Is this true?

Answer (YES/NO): NO